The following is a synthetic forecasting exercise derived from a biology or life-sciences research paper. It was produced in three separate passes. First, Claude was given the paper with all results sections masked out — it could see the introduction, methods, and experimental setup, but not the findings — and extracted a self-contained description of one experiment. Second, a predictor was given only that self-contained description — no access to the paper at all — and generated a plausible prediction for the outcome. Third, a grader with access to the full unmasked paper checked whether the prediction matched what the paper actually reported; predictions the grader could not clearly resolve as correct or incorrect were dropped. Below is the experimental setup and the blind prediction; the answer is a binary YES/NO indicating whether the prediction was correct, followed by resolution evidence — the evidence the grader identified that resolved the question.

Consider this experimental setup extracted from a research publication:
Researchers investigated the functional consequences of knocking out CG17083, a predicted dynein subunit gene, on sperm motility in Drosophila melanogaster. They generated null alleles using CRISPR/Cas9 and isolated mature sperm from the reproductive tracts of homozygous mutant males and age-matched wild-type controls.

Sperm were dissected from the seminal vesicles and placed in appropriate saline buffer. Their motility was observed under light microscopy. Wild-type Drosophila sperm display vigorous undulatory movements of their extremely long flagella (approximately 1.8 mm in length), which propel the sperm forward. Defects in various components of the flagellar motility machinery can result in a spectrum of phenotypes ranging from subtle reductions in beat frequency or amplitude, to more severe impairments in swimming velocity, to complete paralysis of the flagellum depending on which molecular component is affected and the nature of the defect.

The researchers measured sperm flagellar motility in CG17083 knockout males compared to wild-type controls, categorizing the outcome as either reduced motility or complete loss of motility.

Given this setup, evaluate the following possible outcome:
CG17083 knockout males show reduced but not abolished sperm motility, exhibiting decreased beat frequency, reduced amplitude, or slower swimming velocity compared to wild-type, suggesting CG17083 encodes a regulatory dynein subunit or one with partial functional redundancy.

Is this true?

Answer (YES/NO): NO